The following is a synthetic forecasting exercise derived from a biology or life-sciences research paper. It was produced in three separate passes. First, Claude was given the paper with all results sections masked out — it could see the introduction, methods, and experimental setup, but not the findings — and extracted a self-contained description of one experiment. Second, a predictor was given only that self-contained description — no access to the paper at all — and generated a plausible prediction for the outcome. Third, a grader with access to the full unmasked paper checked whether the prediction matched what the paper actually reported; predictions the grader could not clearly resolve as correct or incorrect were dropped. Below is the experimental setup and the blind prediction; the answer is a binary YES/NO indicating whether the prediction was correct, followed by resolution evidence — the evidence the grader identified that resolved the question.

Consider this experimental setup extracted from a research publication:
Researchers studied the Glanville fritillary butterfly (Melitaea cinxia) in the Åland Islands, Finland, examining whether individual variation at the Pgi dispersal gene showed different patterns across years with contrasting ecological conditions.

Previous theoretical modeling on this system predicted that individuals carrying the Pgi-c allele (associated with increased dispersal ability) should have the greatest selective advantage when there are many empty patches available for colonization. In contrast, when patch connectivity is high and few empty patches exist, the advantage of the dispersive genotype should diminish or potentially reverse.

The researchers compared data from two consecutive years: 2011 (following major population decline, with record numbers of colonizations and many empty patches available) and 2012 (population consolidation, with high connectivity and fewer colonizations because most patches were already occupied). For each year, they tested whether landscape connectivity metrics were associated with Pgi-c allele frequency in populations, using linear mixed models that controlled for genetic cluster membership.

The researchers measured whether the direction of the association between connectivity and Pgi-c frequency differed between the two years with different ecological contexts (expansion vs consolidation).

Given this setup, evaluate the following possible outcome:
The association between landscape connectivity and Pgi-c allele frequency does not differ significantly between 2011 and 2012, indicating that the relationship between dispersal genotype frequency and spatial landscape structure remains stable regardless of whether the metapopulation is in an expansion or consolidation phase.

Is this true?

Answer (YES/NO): NO